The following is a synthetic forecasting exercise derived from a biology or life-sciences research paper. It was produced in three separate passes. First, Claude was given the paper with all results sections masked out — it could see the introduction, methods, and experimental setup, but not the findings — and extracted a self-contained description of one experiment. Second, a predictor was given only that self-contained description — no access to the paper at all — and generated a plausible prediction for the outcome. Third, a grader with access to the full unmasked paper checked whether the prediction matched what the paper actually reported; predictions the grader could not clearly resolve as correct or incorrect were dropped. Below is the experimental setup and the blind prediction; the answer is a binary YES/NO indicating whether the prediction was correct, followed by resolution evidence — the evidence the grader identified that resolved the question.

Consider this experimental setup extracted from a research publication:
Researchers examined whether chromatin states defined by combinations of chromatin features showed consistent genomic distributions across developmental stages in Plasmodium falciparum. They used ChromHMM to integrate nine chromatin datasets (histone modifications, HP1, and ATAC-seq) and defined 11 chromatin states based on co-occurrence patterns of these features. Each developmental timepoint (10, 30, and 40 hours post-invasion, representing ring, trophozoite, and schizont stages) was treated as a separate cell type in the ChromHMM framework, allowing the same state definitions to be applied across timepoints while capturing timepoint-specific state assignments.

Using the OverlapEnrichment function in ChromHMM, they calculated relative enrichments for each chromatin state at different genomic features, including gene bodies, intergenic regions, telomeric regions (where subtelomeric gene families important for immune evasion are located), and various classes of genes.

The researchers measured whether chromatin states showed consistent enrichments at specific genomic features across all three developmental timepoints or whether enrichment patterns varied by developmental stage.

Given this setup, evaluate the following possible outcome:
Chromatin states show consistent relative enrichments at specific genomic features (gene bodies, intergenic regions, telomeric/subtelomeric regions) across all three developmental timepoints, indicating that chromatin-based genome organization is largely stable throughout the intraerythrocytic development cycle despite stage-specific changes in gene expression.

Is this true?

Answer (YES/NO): NO